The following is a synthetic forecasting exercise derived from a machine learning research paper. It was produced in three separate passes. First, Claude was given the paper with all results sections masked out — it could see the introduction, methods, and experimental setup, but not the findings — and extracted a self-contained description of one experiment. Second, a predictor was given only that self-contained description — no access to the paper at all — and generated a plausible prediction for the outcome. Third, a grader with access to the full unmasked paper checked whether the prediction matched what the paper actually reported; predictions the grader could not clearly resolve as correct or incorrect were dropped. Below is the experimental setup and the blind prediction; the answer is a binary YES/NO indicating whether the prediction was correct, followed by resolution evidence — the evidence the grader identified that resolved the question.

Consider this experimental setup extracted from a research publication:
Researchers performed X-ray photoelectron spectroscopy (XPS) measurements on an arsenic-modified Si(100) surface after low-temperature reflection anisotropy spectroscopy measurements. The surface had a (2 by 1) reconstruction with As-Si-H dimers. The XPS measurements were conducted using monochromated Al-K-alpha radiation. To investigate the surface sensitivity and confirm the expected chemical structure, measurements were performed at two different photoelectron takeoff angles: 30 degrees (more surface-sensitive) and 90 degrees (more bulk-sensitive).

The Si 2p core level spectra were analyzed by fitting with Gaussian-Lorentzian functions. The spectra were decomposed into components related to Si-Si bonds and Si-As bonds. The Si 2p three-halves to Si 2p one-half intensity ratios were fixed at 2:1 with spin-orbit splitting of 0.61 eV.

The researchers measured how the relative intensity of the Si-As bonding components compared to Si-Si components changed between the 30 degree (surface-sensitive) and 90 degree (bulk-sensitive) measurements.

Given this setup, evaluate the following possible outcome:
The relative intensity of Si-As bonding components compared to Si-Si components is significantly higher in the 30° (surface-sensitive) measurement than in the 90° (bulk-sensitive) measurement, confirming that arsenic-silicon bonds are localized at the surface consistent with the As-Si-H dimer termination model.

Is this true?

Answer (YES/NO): YES